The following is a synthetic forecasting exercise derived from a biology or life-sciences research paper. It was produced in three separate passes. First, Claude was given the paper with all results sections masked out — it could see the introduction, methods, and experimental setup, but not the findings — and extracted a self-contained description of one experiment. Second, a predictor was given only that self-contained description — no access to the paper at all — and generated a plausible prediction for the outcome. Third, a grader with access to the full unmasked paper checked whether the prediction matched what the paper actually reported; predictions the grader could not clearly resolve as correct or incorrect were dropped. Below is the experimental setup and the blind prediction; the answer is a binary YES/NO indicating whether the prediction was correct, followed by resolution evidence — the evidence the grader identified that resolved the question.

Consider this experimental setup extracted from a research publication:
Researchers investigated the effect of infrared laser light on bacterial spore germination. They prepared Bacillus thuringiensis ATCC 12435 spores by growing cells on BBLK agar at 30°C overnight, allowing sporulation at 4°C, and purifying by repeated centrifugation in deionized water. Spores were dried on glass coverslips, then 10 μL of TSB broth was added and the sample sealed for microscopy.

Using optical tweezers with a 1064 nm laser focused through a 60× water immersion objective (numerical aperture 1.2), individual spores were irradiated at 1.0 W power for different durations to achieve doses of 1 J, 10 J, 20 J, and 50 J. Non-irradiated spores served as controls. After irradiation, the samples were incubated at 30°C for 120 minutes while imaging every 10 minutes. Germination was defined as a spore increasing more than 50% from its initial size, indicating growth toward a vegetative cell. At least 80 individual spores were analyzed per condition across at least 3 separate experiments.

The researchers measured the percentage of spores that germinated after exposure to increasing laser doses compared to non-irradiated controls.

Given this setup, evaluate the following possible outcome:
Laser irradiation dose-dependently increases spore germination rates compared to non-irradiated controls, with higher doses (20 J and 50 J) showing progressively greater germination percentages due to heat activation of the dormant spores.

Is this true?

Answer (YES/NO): NO